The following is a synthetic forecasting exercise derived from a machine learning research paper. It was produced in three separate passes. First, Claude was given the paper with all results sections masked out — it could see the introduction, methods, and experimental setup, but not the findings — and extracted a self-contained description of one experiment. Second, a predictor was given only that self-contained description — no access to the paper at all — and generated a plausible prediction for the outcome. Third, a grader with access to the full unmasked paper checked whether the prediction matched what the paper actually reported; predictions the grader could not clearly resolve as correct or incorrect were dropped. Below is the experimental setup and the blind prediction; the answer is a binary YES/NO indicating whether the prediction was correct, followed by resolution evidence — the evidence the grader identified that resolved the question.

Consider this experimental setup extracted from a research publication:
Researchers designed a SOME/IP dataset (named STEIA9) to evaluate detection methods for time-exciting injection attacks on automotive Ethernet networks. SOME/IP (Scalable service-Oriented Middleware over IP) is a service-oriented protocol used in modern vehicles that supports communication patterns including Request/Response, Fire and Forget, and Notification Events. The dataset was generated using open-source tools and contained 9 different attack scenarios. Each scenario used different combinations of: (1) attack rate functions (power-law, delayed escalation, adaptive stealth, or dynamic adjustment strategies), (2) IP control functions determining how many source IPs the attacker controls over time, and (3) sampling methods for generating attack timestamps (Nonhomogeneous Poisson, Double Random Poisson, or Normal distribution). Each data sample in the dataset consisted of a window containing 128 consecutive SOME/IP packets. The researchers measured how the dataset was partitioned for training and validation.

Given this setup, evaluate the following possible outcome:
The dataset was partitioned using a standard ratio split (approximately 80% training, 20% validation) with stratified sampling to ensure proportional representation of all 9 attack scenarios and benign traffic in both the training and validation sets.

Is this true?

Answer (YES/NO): YES